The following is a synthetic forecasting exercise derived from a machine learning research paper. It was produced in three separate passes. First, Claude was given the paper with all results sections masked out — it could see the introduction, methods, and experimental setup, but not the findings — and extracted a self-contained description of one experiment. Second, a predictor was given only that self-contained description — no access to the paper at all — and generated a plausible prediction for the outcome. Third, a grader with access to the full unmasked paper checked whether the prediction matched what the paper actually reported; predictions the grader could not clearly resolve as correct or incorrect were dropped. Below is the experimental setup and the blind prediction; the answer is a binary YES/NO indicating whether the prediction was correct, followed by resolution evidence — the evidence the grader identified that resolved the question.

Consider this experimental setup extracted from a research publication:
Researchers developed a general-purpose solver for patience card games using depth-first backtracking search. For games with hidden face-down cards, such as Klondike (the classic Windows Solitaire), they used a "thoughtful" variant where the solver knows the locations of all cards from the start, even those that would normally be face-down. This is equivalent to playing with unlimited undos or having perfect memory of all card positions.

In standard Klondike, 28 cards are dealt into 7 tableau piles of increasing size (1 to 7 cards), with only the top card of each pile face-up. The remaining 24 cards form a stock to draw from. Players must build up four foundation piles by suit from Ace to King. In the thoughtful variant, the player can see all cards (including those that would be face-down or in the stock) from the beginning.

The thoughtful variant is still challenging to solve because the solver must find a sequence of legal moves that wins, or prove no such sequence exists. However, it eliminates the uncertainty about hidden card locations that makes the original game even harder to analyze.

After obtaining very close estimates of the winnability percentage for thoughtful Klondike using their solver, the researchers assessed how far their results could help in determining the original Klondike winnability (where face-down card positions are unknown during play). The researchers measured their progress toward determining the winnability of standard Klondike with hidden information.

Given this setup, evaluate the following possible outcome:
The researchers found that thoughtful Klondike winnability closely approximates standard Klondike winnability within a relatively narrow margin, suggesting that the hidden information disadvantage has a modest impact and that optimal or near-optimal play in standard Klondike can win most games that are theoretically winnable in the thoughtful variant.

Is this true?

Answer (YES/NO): NO